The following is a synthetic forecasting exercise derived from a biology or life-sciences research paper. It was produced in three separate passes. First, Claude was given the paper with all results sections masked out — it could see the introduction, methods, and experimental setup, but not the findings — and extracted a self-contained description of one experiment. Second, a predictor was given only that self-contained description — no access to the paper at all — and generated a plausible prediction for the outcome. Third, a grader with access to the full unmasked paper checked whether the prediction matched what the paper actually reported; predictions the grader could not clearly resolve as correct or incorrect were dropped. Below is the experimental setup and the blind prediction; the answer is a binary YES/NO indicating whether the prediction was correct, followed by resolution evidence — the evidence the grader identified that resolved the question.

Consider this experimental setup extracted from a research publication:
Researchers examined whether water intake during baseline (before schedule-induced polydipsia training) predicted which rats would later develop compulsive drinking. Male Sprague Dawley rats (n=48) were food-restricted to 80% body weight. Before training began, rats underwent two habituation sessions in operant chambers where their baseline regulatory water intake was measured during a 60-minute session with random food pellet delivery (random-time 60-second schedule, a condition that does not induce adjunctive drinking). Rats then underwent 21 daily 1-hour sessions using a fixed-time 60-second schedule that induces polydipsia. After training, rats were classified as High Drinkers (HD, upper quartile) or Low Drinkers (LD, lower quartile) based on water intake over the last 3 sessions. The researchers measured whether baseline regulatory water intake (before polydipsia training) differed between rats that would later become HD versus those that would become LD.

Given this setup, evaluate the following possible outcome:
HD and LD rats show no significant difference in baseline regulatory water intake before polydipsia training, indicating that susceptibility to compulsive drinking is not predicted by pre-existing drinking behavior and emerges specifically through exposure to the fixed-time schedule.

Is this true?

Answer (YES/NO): YES